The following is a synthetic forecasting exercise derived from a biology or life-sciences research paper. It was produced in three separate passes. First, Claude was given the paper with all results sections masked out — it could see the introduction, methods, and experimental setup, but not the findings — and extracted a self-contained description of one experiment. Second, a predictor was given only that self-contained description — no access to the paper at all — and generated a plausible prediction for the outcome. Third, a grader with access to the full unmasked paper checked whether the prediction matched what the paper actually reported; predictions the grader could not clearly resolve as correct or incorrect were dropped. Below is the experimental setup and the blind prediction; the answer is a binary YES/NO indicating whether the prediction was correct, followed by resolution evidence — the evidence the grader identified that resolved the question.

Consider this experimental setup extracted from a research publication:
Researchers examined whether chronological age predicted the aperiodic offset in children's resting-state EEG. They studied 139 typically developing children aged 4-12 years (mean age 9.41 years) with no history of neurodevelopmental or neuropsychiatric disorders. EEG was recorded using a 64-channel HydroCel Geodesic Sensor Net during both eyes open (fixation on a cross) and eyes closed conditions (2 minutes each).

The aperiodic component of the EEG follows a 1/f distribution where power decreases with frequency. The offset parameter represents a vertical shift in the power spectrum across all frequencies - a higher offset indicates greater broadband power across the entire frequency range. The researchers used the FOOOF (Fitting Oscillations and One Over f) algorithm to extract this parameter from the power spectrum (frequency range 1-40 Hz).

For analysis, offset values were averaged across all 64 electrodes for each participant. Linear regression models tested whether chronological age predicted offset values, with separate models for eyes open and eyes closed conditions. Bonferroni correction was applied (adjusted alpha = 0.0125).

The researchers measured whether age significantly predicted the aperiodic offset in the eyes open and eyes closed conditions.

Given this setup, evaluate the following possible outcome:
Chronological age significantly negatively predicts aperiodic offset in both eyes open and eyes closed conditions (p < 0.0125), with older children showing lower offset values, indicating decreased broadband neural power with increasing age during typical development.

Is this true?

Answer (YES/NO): YES